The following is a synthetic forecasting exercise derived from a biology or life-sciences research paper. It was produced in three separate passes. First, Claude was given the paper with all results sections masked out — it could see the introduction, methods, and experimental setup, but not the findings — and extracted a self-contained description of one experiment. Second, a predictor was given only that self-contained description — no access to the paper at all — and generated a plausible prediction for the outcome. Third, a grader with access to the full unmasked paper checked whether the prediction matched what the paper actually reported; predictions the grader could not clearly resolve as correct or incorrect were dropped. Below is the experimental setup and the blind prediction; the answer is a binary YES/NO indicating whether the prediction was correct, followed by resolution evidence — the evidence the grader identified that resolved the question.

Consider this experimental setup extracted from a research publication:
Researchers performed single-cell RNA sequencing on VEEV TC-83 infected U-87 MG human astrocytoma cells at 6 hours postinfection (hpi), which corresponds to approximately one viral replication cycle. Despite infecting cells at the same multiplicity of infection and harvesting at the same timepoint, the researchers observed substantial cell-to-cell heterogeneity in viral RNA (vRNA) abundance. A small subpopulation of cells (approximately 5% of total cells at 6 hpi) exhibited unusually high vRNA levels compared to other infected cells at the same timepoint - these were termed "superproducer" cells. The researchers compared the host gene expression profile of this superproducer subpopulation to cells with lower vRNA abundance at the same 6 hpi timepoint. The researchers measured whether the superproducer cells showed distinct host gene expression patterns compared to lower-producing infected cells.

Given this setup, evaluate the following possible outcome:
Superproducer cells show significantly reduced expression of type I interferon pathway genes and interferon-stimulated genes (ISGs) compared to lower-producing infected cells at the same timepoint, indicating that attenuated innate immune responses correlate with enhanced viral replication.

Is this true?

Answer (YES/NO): NO